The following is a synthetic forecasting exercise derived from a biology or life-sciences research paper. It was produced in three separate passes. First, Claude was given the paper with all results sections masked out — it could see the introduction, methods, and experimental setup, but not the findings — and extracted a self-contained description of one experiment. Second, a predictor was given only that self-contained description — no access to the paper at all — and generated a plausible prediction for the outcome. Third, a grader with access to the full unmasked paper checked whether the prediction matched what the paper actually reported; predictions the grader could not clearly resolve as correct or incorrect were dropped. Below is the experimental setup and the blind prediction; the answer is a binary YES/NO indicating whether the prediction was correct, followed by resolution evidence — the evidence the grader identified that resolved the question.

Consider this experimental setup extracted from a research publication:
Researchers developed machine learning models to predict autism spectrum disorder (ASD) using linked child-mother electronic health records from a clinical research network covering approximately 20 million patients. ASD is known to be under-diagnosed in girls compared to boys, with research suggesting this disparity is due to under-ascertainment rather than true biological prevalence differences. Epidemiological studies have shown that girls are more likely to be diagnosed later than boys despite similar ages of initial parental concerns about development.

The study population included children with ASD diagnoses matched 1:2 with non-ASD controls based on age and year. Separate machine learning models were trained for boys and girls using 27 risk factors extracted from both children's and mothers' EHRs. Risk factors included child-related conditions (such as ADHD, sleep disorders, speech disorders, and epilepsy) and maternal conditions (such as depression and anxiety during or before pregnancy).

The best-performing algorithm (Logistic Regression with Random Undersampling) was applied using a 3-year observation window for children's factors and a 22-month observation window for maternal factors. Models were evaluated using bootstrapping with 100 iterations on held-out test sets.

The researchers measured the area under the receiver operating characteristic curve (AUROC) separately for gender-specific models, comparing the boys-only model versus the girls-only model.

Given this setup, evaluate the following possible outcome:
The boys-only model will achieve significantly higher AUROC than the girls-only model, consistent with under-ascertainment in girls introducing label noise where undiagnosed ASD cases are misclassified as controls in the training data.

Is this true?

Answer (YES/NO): NO